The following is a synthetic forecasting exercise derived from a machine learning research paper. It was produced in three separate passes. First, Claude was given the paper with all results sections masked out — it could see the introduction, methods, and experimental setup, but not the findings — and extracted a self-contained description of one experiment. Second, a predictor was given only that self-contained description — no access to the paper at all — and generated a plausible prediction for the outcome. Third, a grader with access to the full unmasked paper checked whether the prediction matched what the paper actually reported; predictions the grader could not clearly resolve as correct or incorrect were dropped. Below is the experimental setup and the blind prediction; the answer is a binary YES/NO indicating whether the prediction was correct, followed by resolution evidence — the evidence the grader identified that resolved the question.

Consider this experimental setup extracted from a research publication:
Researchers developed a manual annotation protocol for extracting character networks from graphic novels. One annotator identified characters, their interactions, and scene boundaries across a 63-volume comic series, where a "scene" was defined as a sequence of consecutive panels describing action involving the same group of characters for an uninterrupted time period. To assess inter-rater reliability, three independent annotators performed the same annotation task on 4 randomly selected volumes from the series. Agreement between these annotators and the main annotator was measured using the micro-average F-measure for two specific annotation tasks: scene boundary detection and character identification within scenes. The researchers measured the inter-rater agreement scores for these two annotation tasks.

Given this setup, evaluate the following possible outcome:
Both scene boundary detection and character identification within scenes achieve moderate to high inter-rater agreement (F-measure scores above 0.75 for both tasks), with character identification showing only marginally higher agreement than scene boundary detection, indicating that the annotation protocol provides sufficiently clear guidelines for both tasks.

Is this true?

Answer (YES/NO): NO